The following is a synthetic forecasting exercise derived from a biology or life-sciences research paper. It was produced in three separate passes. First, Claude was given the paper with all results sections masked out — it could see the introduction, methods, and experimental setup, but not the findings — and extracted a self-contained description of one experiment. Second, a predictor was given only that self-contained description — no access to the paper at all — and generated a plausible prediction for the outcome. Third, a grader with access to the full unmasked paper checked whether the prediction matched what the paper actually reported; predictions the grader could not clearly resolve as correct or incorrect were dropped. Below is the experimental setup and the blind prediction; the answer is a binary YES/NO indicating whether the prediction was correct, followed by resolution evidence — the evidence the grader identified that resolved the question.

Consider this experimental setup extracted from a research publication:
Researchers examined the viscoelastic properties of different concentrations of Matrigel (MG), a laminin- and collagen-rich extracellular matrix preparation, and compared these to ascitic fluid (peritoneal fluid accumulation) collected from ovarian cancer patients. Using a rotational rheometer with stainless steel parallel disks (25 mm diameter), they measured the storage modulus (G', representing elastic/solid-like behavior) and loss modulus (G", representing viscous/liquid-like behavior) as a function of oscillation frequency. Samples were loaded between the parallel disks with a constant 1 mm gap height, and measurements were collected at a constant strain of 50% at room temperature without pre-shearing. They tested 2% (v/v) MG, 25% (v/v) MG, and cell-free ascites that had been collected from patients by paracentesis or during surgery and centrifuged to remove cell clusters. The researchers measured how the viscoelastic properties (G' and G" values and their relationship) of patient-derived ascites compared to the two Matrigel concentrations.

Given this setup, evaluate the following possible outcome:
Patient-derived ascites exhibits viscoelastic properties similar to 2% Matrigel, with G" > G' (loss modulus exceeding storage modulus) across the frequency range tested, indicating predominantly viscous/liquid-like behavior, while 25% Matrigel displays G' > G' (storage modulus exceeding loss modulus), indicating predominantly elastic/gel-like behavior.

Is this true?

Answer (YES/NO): YES